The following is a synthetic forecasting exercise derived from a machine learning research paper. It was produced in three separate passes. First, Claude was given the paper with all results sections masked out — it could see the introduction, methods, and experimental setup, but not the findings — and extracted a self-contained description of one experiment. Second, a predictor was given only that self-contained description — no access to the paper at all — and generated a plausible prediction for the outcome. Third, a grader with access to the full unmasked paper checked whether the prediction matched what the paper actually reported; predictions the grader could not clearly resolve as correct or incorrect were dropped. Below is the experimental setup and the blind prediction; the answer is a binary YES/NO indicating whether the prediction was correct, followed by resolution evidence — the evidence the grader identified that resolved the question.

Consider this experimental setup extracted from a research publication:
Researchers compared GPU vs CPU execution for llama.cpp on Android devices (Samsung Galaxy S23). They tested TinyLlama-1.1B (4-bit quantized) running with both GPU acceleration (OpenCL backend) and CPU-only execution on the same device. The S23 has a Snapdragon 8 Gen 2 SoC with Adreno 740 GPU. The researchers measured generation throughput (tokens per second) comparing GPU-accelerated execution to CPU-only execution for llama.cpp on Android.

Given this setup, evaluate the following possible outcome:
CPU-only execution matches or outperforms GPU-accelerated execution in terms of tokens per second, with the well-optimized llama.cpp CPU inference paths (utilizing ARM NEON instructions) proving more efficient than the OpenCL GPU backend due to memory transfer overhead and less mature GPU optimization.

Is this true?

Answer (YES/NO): YES